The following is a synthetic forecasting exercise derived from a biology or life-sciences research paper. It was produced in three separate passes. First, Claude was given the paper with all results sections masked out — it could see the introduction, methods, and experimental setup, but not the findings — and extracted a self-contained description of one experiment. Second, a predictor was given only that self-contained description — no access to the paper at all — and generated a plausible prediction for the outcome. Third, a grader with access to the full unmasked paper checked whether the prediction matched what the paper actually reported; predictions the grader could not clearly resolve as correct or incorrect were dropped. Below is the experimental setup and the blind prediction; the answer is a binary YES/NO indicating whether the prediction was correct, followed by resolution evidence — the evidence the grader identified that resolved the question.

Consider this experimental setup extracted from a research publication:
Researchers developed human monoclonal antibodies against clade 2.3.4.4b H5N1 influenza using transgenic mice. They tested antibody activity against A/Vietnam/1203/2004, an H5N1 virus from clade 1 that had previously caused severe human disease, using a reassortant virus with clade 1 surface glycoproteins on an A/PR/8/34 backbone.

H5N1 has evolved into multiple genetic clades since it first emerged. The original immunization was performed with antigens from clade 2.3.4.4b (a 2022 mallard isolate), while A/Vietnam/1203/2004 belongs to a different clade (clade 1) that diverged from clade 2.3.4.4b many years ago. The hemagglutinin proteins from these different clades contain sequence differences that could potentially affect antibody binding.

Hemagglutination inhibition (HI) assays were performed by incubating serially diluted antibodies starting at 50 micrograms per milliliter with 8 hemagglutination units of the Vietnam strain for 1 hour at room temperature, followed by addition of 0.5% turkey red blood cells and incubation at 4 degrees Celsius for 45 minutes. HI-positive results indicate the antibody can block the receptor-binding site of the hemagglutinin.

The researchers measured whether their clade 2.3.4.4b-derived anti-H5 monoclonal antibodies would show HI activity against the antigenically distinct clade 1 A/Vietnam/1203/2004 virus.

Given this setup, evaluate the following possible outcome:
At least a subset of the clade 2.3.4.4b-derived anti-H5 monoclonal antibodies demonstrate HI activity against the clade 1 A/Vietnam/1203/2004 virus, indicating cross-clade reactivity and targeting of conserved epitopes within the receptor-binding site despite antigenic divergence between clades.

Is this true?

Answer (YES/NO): NO